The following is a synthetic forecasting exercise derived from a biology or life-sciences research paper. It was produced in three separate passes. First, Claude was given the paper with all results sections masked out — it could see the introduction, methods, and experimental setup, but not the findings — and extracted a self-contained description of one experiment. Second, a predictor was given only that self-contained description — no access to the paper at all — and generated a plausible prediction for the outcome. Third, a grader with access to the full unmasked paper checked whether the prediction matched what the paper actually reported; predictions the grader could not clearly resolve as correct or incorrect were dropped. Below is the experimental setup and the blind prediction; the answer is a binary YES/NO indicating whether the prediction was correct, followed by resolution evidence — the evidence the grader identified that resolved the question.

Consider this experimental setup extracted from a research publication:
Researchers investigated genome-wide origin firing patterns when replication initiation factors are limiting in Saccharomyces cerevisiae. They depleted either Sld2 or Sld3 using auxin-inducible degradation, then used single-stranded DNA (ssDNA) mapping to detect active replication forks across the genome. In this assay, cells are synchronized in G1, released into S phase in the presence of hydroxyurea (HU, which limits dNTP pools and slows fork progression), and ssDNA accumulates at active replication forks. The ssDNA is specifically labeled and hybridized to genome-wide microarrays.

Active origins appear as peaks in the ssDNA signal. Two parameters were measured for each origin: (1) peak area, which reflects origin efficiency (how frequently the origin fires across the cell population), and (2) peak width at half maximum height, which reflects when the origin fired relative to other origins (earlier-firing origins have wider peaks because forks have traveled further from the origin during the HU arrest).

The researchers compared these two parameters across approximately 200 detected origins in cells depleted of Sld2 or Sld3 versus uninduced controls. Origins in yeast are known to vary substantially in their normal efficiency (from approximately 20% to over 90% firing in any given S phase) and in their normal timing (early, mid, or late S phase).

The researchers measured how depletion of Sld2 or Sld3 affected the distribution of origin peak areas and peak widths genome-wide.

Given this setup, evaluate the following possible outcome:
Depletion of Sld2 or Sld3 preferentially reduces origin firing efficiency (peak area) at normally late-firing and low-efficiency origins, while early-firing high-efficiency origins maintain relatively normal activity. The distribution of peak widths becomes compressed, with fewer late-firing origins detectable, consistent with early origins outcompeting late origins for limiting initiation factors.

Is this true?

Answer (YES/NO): NO